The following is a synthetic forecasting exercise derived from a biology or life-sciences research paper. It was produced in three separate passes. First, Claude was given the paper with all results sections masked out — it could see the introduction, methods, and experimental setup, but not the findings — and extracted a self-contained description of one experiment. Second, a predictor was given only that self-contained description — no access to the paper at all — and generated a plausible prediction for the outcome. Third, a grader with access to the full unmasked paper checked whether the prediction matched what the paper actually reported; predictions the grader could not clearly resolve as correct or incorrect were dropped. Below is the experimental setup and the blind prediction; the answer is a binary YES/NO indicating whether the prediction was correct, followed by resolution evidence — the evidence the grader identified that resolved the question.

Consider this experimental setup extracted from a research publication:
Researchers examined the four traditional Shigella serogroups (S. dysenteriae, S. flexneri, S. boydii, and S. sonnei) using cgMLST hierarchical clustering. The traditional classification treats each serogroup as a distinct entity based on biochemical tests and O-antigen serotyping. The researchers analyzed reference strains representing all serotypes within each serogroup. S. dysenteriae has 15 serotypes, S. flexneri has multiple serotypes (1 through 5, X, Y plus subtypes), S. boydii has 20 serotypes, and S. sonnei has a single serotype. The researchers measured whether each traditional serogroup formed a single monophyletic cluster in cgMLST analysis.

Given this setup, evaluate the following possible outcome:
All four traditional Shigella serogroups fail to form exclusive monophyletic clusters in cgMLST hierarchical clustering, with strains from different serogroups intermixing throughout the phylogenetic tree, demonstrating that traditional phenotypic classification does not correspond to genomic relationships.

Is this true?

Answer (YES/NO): NO